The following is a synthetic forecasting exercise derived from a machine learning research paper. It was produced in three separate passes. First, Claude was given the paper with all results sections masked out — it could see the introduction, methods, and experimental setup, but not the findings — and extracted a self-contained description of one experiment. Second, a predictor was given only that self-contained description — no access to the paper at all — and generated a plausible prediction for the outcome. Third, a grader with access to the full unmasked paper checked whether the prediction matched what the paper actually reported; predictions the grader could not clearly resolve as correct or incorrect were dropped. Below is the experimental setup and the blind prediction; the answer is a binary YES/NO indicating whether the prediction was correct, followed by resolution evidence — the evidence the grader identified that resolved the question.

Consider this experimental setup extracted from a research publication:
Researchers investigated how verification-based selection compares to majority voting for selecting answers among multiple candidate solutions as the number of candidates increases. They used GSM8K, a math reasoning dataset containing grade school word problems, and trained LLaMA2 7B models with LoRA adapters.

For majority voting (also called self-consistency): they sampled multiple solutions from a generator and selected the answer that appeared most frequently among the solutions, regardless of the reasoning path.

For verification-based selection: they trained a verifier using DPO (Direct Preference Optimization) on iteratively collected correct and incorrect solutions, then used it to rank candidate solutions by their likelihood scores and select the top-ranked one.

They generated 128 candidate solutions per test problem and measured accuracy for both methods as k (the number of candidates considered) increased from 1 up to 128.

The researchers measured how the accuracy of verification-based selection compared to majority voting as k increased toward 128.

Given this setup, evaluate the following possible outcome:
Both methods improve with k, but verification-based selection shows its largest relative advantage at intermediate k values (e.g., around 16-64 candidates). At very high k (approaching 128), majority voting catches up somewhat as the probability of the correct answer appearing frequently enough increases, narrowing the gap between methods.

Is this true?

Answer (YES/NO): YES